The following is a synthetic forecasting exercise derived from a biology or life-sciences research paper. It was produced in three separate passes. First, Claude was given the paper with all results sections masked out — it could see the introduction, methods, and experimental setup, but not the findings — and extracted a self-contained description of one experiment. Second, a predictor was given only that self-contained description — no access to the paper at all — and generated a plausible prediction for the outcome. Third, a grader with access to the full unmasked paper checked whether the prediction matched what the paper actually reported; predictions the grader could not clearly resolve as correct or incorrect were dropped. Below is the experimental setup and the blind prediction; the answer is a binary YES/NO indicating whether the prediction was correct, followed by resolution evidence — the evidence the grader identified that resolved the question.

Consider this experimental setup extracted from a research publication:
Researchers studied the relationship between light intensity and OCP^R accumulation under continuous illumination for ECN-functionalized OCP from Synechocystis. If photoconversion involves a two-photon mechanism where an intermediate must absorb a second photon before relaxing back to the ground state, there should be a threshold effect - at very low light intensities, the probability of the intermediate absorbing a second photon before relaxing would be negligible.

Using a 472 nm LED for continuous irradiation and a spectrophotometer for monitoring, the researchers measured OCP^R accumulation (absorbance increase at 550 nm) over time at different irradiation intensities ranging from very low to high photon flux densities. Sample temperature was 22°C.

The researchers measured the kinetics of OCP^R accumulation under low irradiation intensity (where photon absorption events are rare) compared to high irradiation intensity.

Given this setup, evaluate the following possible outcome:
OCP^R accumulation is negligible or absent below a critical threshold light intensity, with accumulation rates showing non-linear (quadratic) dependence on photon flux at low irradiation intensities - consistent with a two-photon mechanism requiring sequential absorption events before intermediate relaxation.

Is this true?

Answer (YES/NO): YES